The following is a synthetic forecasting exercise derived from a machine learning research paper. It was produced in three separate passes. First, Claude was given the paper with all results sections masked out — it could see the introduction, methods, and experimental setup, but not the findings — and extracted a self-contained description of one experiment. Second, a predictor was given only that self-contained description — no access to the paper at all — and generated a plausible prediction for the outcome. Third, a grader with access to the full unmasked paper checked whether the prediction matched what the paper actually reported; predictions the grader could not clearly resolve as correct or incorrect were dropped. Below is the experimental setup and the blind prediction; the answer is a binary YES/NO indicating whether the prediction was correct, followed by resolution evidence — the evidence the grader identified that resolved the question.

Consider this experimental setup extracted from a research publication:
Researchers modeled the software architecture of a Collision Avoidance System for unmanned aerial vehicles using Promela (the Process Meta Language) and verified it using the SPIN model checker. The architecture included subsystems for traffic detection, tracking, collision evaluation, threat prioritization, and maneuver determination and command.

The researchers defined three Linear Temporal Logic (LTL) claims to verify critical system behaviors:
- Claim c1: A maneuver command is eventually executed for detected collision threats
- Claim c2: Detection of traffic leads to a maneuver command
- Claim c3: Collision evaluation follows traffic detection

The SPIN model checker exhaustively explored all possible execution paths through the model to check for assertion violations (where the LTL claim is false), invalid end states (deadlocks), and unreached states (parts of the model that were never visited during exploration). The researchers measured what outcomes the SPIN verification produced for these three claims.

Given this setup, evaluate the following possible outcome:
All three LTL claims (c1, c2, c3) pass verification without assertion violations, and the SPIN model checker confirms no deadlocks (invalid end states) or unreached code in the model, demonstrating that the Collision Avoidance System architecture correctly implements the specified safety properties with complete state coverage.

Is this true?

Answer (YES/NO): NO